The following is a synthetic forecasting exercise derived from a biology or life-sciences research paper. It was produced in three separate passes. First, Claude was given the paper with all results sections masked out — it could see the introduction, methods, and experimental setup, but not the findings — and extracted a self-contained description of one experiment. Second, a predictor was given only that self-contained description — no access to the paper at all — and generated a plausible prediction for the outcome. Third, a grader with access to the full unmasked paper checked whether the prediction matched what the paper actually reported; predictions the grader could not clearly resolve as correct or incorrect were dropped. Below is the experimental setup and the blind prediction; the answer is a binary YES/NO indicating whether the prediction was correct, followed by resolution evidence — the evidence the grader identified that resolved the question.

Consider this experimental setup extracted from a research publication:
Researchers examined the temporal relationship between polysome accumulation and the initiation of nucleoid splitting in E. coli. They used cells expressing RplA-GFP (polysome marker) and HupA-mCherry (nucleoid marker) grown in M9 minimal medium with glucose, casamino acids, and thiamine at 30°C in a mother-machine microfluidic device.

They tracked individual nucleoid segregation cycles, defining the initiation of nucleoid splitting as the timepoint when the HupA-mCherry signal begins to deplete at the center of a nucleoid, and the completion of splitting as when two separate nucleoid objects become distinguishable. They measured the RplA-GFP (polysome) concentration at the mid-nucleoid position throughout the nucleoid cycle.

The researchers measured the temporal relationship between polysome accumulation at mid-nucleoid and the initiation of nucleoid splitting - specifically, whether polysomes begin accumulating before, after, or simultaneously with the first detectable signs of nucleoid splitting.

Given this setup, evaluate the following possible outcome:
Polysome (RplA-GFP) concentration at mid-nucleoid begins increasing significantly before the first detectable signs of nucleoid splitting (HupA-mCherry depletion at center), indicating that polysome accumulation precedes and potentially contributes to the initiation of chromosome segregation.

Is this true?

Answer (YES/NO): NO